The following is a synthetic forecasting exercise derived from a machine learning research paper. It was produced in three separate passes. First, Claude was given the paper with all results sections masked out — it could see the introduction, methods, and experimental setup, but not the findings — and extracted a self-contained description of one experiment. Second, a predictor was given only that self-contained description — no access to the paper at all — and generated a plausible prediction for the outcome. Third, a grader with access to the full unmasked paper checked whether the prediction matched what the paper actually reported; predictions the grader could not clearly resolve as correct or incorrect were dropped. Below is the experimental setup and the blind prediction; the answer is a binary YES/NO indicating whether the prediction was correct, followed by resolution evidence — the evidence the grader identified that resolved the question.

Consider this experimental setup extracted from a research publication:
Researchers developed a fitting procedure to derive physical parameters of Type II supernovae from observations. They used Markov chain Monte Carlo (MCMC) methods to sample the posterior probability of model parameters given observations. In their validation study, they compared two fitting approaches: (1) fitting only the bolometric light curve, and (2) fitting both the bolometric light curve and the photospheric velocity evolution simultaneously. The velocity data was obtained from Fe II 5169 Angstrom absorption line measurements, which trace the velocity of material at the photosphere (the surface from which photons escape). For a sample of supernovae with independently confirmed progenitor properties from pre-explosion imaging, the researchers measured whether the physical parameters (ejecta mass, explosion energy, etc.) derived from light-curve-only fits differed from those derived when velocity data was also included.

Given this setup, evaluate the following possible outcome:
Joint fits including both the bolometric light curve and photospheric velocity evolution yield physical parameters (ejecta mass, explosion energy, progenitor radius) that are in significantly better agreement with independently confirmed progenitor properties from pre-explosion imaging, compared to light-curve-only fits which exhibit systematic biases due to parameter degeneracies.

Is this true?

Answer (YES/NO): YES